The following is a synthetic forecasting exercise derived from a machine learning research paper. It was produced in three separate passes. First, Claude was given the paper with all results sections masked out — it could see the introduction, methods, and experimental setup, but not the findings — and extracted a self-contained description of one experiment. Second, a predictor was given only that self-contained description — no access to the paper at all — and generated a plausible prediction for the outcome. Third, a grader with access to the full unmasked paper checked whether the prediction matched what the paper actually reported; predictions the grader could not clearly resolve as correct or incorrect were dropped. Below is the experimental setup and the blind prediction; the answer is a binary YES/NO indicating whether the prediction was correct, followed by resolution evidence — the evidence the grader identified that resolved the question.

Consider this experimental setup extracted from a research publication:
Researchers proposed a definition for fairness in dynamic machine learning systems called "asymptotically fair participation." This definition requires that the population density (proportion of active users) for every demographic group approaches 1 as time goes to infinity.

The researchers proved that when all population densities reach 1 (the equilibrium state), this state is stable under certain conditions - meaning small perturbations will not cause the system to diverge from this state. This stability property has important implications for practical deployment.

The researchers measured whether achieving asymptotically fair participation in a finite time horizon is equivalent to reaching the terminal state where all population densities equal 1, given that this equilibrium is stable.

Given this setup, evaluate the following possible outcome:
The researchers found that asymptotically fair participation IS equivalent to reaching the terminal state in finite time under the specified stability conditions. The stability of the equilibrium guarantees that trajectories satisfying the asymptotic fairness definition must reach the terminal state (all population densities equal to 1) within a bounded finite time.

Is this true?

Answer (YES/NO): YES